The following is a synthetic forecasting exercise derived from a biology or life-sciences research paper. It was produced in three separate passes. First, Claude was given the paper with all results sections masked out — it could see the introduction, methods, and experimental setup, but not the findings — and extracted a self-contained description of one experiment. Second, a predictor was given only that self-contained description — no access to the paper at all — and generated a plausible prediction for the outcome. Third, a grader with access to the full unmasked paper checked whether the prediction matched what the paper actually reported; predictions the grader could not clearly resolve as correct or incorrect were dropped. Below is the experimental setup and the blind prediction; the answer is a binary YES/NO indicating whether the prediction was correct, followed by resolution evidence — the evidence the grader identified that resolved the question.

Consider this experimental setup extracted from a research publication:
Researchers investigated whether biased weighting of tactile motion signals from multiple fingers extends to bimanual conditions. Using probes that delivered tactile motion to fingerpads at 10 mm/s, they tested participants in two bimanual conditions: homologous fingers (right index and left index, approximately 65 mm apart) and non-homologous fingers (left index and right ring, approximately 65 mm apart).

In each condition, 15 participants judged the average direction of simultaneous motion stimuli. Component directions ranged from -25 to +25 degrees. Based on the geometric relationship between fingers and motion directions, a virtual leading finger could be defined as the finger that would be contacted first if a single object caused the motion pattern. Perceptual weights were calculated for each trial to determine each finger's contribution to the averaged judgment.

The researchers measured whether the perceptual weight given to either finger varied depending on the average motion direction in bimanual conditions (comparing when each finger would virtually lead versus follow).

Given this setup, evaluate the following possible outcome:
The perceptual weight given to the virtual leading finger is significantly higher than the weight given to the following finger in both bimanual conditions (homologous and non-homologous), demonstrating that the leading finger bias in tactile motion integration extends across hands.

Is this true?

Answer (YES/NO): NO